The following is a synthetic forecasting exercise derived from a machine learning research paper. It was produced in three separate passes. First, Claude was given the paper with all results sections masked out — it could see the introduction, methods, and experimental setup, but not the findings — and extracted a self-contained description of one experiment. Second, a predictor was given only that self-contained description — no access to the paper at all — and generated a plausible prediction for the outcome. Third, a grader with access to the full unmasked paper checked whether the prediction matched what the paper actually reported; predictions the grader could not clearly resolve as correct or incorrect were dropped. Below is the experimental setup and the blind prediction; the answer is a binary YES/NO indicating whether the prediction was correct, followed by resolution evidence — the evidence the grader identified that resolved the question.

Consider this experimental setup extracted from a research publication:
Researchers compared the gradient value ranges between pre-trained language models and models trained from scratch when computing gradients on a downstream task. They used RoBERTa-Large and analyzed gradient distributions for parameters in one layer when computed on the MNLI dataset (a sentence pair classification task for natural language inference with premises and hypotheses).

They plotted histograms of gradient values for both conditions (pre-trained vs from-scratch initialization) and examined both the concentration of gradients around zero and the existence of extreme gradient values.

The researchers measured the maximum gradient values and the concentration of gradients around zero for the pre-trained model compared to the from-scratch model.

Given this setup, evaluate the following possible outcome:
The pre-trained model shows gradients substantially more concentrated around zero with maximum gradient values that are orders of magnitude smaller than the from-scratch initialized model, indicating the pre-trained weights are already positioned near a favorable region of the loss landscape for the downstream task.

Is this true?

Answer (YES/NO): NO